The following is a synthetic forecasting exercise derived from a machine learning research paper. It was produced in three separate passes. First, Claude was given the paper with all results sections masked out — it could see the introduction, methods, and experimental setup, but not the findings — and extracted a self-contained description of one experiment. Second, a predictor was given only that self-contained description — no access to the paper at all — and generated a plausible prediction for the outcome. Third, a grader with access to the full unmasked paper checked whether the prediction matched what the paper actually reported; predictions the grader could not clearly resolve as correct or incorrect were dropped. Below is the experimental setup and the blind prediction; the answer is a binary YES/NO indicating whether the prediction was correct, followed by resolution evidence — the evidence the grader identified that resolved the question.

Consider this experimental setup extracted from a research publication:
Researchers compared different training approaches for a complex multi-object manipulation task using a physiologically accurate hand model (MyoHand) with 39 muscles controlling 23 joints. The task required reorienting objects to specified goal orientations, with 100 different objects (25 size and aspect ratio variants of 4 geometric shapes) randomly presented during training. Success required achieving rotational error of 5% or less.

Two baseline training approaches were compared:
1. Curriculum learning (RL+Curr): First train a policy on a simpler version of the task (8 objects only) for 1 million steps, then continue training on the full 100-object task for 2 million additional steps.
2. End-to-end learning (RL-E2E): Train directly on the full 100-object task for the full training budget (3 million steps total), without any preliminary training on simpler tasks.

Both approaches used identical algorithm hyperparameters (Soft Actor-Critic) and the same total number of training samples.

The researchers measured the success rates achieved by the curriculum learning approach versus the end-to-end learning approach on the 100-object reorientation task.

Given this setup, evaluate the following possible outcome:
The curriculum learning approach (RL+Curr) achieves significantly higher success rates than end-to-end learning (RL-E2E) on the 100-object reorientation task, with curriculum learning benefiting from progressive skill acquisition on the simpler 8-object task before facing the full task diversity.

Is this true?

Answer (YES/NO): NO